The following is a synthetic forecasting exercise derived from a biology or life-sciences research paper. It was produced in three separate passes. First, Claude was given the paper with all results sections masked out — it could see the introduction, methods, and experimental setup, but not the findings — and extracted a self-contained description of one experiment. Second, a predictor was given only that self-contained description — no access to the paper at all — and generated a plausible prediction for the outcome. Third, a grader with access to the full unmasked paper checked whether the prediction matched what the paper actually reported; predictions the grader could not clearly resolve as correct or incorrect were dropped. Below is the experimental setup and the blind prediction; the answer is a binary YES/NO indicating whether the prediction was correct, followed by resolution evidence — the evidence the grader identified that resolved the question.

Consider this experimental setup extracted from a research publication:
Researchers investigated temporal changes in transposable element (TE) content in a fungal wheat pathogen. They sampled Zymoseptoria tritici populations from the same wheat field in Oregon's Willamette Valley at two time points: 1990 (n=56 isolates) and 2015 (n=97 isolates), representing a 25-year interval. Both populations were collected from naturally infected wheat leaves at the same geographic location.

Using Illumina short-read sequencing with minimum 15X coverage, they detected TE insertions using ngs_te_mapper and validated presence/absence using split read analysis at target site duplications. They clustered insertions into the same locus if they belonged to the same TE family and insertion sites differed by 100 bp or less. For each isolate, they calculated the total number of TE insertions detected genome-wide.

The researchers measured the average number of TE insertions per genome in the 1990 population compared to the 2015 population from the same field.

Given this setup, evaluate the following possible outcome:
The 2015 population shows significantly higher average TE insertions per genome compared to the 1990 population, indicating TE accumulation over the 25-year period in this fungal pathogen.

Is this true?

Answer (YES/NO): YES